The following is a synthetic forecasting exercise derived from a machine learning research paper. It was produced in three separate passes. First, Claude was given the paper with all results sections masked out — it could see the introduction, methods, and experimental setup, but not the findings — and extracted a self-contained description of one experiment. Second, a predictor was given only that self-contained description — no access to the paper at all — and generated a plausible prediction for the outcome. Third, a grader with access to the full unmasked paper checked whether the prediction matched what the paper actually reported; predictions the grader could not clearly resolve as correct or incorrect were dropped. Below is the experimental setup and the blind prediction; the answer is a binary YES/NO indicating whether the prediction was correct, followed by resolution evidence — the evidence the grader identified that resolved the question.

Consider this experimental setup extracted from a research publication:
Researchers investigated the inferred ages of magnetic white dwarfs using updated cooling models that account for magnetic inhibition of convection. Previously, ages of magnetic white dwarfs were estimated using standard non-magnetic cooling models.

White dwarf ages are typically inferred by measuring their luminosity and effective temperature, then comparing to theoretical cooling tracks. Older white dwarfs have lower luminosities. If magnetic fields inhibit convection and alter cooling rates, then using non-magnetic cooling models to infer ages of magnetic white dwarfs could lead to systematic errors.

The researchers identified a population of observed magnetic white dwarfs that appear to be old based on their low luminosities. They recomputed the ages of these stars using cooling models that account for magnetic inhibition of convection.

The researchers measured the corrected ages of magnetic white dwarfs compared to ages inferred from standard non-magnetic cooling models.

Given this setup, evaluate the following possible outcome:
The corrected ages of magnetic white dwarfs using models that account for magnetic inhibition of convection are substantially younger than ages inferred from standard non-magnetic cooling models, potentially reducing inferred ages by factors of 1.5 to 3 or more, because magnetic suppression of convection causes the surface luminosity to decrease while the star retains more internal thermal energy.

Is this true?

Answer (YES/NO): NO